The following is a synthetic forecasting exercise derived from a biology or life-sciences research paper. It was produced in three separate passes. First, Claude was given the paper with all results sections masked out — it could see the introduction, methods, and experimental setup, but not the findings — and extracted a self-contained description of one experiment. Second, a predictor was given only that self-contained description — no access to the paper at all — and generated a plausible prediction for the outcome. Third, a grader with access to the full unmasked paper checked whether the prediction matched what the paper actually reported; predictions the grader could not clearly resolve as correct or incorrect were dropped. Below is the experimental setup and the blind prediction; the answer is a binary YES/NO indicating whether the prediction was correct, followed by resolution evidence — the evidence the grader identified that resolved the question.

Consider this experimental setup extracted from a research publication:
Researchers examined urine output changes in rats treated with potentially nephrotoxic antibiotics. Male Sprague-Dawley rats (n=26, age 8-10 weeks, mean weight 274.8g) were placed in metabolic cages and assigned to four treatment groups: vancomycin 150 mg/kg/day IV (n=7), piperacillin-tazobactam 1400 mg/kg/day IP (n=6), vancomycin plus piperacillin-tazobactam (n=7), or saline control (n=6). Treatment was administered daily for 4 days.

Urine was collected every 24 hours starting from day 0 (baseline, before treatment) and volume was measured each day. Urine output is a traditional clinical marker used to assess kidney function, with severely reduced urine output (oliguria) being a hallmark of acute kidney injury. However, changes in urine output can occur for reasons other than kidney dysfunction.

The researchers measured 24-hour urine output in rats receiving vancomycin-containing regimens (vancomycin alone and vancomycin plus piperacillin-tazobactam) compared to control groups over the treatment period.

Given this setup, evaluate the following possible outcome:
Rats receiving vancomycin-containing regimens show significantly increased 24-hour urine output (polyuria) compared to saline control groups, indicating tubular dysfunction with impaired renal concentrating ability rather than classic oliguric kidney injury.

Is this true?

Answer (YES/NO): NO